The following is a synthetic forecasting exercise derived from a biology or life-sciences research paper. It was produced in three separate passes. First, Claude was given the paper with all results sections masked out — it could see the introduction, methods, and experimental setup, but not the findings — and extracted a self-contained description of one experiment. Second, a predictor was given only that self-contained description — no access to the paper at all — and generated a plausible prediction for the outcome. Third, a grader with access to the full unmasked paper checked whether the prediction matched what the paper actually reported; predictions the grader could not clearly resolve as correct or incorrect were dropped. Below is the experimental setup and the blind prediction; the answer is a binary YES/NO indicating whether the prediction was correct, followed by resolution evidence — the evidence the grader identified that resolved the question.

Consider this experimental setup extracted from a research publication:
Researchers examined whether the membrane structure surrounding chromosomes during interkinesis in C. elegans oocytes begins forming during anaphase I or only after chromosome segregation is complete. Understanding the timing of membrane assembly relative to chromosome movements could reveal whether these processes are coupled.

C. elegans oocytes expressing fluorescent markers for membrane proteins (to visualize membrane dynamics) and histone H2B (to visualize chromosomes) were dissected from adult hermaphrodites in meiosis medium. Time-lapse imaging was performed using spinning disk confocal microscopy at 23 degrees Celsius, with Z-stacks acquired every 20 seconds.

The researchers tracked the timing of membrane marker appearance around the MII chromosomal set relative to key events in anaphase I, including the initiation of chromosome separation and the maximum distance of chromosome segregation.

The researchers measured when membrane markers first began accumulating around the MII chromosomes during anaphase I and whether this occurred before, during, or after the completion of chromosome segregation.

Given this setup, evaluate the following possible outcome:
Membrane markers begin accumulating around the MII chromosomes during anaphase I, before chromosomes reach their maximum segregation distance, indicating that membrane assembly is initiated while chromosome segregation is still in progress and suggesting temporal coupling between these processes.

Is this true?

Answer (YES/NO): YES